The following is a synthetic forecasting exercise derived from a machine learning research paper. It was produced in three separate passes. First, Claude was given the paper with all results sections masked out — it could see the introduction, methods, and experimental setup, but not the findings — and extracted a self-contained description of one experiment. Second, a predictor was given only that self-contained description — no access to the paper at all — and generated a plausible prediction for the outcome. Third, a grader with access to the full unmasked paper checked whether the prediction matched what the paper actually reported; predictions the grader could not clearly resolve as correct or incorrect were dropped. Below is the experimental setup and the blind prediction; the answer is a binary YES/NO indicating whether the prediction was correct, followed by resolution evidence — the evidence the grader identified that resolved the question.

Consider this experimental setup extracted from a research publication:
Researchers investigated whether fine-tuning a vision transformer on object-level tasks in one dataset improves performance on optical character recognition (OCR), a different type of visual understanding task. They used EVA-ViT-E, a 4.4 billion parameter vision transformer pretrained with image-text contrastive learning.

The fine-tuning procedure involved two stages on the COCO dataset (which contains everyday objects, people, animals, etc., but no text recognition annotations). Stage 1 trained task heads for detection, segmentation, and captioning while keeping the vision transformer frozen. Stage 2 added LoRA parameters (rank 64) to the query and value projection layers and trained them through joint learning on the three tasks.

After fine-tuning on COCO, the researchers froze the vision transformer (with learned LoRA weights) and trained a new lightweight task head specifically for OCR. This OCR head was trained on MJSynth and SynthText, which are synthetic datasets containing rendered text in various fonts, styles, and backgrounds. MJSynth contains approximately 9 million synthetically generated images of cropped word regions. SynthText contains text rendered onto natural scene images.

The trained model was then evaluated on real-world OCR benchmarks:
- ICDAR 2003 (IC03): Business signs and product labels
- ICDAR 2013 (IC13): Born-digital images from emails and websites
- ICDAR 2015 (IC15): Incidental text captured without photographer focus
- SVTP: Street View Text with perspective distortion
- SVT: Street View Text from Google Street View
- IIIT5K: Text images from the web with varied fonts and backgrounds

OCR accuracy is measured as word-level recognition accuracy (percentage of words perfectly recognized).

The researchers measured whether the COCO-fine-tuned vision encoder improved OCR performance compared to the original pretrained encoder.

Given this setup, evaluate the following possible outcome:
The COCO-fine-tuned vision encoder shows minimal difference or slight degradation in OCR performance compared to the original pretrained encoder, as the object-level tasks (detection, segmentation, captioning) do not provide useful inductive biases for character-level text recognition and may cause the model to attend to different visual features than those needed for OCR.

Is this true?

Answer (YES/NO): NO